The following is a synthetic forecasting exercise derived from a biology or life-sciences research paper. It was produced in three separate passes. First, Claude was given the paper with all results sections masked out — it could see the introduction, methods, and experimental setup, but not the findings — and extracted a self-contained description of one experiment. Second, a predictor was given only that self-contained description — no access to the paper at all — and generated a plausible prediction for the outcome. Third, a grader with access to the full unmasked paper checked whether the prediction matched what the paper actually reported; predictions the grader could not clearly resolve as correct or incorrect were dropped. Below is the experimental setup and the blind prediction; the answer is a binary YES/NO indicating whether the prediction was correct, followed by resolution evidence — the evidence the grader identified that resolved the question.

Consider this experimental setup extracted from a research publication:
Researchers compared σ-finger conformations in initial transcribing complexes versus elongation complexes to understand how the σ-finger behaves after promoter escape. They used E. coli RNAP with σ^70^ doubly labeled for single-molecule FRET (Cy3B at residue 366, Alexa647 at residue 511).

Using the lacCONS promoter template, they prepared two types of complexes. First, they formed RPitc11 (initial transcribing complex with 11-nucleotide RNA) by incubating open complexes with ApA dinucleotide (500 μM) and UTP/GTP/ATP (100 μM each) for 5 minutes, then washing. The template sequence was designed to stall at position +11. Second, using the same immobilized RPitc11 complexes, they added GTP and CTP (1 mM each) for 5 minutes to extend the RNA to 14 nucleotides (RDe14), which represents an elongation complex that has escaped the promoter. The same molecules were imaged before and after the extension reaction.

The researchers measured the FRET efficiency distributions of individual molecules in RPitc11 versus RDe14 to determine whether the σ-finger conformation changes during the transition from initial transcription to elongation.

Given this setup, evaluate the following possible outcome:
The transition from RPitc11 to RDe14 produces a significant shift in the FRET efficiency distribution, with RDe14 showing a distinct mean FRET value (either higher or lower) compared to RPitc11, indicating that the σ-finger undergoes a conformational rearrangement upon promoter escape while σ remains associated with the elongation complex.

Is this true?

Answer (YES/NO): YES